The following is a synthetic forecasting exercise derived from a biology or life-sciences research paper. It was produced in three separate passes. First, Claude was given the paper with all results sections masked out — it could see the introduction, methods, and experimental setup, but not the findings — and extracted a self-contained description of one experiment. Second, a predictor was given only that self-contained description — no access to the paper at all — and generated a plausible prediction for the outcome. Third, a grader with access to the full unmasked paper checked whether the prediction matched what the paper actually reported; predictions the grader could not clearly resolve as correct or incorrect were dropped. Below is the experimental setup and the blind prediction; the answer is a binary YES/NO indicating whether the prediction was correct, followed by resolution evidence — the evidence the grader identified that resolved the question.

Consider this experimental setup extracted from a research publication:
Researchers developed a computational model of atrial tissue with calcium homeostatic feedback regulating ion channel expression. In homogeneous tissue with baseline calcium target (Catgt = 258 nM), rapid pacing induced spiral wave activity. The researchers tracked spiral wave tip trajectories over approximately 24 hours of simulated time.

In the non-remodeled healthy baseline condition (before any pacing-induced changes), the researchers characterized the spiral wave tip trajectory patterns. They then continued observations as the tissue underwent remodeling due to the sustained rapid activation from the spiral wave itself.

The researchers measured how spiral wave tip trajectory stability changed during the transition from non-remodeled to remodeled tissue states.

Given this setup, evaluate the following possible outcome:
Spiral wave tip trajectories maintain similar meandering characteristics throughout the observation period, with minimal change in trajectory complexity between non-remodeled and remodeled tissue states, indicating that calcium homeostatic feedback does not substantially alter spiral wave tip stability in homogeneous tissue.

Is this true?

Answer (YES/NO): NO